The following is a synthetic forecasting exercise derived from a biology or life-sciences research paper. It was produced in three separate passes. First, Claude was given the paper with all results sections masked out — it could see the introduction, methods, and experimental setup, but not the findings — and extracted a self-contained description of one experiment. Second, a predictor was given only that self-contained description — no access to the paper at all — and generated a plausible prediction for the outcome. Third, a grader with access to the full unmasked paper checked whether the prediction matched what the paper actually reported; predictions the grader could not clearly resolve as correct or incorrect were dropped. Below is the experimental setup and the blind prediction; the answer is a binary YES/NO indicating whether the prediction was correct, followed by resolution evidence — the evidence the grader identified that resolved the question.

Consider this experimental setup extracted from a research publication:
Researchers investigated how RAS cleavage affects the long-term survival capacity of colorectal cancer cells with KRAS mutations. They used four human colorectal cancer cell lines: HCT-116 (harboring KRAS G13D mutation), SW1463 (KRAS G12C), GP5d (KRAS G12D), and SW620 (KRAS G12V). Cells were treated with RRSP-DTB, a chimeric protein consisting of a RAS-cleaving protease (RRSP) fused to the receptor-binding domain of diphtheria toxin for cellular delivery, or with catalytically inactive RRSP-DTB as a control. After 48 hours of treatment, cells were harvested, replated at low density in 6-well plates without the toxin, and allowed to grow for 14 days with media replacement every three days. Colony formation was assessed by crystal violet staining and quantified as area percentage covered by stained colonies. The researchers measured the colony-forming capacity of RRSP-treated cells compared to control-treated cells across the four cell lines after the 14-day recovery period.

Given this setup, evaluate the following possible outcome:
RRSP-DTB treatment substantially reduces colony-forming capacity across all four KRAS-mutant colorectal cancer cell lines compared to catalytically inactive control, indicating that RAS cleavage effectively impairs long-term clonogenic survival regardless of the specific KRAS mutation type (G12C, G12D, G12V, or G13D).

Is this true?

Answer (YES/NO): NO